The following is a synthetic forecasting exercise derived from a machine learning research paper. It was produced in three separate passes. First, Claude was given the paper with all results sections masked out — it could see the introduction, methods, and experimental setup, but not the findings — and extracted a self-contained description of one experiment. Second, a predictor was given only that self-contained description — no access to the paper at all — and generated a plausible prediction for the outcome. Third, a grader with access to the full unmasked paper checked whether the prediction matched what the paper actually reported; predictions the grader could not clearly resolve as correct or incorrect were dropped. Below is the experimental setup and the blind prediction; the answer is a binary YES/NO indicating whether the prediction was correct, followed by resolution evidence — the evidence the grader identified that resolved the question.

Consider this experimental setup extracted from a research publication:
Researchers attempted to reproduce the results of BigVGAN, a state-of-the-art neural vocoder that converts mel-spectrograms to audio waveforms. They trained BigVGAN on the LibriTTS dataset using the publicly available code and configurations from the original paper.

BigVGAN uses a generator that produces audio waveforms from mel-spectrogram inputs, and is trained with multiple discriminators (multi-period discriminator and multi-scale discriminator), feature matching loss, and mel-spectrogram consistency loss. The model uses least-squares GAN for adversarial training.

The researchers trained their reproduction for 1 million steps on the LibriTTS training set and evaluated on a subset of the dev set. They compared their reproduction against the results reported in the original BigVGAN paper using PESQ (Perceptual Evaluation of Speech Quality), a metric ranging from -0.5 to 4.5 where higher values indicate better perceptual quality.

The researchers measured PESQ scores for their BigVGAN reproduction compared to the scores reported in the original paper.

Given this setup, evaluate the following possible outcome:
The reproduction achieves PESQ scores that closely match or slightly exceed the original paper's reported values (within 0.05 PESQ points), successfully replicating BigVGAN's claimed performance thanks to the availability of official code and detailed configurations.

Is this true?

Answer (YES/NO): NO